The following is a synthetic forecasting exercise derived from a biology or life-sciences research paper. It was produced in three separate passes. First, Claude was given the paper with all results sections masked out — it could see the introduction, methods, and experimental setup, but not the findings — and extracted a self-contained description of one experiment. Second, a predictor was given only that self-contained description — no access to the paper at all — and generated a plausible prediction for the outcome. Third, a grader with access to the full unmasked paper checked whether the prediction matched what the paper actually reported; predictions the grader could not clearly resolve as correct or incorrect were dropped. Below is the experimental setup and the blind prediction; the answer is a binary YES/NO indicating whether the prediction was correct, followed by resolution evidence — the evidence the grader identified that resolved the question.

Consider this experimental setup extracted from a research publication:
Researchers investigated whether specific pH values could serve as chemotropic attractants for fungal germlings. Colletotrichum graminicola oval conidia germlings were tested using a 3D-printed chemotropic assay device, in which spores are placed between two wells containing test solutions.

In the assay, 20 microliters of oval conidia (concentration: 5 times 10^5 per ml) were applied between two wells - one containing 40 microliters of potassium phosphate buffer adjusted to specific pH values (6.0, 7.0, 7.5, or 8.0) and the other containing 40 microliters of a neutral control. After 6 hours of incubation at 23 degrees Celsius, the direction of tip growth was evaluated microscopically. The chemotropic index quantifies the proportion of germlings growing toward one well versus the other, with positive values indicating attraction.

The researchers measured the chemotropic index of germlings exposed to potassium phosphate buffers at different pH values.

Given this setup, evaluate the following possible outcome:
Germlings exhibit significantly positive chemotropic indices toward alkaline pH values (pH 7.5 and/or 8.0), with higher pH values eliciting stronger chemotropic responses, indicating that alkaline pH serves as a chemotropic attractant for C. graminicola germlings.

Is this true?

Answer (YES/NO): NO